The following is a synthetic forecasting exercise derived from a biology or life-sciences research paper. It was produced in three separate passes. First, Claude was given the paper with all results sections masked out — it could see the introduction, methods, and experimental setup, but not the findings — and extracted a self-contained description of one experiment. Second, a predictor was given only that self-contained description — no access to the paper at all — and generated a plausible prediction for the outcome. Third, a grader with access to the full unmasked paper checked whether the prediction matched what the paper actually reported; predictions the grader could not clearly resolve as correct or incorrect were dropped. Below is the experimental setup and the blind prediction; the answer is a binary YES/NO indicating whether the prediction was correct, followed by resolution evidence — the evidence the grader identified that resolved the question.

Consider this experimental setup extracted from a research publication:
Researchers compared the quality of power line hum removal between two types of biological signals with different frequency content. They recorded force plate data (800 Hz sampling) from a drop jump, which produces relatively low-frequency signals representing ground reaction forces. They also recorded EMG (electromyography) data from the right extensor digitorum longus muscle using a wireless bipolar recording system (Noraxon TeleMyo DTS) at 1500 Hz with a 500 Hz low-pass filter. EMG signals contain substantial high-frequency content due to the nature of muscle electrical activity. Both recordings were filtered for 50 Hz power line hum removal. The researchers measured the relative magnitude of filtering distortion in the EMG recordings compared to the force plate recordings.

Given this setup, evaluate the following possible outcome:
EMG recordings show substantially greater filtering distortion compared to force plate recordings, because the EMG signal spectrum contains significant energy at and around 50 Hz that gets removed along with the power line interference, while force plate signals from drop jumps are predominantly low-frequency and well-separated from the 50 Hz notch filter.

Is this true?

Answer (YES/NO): YES